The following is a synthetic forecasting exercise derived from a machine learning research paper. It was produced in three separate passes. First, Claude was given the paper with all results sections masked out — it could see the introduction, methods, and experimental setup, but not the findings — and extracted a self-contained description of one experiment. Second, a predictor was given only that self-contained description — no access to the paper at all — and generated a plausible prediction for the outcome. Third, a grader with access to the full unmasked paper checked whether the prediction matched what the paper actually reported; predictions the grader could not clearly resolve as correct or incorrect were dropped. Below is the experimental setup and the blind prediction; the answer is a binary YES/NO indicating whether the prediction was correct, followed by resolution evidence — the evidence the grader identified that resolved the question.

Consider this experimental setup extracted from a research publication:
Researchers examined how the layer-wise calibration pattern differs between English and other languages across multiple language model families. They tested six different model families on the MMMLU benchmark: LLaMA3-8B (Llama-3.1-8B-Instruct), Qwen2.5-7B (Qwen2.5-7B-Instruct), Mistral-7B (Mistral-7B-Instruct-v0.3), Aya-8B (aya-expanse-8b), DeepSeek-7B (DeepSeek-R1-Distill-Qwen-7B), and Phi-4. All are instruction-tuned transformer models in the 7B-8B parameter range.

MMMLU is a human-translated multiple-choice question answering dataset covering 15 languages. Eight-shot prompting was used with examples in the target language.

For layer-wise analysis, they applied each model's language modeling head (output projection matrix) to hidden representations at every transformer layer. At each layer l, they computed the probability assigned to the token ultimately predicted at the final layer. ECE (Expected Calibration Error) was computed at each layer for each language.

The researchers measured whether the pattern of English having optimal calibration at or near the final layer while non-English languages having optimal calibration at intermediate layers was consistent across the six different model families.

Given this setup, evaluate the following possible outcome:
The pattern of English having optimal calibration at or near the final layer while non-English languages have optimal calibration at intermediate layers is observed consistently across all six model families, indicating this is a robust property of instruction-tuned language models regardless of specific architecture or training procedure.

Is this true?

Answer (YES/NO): YES